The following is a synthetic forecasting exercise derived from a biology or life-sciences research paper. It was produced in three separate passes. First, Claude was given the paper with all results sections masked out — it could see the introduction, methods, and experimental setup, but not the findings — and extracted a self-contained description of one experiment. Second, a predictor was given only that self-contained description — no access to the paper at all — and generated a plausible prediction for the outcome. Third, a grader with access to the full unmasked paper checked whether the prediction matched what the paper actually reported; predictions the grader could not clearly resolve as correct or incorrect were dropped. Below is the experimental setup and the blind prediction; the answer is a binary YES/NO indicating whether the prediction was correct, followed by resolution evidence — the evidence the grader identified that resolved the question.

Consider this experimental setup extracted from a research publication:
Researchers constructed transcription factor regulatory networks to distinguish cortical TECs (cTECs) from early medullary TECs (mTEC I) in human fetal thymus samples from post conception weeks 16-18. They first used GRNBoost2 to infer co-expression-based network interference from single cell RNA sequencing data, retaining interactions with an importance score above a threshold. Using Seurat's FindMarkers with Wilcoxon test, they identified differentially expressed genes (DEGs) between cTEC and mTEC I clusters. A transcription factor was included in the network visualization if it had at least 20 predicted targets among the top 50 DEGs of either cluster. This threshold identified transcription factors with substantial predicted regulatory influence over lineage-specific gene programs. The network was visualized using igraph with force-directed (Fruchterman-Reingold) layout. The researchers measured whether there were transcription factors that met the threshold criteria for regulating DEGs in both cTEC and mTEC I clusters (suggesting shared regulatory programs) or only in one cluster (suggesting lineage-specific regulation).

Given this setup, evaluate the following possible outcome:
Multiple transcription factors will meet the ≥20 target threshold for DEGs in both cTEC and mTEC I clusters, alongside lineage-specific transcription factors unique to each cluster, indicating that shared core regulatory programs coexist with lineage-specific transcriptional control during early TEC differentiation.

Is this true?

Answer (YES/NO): YES